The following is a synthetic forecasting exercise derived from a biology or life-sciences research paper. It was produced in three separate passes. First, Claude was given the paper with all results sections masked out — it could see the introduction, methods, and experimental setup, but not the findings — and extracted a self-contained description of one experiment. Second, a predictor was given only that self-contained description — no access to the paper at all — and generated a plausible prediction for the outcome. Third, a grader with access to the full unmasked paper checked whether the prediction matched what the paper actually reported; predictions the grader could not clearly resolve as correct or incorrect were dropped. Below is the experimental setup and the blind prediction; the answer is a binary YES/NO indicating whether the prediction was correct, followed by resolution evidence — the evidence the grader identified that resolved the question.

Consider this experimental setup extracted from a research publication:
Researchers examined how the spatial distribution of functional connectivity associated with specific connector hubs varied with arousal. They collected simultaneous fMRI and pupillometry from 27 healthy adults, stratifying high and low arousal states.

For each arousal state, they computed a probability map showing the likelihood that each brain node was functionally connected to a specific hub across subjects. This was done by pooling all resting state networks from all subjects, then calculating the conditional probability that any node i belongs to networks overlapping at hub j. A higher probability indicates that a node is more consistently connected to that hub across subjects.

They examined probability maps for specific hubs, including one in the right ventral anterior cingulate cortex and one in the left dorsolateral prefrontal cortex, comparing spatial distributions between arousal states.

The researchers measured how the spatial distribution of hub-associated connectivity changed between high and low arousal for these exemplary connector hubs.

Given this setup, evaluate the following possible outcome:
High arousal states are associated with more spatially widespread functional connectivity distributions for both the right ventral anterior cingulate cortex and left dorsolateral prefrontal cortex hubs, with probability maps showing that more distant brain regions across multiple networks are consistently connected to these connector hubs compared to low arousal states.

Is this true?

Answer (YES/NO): NO